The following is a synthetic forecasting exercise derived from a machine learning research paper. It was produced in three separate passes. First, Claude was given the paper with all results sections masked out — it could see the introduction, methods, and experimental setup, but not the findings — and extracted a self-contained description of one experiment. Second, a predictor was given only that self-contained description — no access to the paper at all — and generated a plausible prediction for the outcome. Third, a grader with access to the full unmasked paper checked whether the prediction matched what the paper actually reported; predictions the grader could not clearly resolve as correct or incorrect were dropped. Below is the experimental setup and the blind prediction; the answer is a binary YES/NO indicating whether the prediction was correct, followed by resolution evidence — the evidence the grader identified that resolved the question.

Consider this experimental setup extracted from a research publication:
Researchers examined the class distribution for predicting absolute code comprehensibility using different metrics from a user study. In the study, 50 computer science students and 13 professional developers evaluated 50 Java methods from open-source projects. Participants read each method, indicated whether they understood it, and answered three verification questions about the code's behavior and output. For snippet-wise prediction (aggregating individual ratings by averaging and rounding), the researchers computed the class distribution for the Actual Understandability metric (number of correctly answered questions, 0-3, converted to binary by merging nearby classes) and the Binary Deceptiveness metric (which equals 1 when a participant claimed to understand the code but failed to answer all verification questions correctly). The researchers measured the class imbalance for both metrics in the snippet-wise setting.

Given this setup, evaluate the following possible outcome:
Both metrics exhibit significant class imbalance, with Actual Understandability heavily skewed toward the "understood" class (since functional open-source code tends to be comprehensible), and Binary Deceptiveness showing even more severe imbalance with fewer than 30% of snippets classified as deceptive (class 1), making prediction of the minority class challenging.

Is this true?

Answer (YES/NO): NO